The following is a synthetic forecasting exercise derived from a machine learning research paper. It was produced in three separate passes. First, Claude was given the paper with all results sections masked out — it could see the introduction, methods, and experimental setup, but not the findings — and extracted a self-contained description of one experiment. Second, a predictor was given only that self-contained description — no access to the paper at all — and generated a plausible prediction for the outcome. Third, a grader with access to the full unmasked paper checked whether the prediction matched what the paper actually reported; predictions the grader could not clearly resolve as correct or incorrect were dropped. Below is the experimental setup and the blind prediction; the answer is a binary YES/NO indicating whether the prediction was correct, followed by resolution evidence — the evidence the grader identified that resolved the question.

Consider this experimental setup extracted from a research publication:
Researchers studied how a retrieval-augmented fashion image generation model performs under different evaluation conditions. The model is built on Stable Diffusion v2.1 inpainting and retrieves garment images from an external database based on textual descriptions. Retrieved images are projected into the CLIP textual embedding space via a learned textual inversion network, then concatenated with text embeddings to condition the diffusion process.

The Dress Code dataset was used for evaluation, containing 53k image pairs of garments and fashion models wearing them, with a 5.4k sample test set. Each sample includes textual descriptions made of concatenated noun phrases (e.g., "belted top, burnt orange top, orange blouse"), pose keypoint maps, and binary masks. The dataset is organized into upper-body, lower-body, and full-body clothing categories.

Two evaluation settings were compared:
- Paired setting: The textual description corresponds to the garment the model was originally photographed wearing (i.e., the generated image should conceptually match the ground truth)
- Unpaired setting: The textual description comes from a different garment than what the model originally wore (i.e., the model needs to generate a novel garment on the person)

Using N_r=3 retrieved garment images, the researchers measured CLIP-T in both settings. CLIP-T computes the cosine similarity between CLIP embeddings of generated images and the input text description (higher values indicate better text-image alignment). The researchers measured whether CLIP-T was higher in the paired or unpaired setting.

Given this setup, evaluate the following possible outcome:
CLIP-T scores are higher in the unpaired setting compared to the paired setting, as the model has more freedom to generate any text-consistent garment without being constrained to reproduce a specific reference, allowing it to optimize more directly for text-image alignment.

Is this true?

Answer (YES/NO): NO